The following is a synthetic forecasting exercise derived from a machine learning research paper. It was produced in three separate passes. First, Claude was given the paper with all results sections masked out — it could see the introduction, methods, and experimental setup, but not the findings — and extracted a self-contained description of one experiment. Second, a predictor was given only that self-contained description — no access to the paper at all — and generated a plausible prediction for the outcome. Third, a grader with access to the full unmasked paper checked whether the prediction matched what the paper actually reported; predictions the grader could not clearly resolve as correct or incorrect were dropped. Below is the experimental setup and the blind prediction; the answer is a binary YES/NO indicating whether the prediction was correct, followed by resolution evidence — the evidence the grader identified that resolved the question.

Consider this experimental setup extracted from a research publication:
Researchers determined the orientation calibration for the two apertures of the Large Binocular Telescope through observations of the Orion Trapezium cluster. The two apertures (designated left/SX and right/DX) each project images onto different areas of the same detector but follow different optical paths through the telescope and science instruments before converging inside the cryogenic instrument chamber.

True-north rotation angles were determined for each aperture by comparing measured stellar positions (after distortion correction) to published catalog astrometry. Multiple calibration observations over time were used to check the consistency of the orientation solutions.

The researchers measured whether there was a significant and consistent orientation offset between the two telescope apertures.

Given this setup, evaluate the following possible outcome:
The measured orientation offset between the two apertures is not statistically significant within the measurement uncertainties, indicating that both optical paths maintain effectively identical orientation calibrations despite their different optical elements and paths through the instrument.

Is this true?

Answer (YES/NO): NO